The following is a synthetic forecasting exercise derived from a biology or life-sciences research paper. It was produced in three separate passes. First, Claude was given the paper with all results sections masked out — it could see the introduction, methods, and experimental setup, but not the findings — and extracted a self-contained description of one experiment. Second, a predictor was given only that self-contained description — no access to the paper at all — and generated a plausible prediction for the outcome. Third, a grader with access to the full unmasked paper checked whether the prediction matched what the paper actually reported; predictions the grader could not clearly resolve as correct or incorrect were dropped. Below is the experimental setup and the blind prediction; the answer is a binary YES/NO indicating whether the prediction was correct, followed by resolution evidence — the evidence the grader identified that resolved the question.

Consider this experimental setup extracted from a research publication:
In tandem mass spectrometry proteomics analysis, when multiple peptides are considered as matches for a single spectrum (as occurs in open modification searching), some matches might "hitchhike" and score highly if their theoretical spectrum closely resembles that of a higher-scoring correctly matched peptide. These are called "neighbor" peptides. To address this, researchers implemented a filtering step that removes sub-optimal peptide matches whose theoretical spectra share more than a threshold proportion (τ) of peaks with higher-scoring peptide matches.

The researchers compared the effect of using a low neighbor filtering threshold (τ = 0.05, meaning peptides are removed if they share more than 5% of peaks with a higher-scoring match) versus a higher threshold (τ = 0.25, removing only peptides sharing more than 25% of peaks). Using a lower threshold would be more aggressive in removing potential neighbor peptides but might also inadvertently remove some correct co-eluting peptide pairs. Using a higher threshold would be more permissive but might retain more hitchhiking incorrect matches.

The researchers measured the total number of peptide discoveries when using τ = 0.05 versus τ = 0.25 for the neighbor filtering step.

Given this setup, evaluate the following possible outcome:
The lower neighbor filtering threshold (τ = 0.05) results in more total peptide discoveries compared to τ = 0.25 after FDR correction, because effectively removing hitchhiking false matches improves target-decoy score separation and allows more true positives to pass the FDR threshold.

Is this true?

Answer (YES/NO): YES